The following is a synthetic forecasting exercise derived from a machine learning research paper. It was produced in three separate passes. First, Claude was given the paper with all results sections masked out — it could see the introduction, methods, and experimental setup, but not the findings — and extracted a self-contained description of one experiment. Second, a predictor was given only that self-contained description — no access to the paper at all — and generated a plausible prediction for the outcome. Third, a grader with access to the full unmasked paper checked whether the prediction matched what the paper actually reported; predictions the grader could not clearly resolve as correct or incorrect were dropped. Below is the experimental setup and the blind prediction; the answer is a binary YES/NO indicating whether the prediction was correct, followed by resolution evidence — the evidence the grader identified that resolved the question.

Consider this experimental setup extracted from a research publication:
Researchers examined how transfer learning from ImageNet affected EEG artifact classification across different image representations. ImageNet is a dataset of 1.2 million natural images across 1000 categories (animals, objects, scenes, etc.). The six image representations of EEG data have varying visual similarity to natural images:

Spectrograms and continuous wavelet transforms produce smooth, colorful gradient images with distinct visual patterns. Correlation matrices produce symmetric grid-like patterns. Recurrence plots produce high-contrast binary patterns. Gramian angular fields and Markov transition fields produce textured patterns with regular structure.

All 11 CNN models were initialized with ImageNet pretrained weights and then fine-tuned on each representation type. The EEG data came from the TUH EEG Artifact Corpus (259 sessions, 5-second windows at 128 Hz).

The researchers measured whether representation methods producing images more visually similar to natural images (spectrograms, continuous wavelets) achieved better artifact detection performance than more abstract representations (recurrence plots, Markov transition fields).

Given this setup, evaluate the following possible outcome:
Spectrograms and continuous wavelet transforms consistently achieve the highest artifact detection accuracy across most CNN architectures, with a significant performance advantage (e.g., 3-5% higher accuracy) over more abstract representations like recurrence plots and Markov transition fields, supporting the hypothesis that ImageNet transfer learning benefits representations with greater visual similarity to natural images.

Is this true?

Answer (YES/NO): NO